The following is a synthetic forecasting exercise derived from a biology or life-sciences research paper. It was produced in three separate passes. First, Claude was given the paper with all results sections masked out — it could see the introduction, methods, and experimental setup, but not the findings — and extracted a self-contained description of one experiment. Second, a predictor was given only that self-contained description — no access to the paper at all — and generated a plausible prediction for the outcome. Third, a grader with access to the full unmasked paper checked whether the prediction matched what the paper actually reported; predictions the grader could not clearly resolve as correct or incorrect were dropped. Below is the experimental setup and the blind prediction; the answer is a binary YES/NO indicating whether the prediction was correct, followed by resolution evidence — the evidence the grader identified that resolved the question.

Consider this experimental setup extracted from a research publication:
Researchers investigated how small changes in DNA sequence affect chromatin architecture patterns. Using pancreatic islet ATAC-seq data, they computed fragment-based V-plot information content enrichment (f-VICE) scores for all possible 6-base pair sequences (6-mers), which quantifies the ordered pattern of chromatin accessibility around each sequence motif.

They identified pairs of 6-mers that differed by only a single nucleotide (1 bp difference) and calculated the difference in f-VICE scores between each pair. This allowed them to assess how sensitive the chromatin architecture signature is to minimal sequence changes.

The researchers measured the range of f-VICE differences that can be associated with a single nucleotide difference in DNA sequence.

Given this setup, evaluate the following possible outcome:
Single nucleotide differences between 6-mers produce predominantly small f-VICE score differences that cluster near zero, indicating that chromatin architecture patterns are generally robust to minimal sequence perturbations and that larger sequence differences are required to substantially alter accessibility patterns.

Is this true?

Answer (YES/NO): NO